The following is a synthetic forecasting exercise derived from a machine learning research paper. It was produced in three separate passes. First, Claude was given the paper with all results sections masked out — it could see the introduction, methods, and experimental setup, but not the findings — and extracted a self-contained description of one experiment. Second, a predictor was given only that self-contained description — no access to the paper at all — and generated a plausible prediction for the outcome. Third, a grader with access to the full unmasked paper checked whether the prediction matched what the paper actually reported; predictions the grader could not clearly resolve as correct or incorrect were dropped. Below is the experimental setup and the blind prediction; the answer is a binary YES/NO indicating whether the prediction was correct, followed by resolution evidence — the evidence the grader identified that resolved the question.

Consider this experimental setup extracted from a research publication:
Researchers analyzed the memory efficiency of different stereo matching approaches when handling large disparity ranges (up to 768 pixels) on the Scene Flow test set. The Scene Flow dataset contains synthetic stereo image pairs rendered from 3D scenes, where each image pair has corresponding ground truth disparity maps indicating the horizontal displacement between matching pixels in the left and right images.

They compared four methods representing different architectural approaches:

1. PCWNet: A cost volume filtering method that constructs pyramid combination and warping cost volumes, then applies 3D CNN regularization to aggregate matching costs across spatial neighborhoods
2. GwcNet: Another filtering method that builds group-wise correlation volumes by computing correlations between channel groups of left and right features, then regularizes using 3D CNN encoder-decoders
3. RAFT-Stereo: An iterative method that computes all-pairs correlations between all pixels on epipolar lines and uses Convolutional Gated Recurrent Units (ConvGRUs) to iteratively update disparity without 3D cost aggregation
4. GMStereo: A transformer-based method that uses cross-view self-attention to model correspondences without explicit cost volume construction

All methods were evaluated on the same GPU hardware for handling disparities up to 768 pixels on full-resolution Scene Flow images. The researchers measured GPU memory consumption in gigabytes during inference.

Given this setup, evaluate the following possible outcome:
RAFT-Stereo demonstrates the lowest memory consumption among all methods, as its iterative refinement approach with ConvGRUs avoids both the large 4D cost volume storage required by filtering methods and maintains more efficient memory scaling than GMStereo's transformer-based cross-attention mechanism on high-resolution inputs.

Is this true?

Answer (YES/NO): NO